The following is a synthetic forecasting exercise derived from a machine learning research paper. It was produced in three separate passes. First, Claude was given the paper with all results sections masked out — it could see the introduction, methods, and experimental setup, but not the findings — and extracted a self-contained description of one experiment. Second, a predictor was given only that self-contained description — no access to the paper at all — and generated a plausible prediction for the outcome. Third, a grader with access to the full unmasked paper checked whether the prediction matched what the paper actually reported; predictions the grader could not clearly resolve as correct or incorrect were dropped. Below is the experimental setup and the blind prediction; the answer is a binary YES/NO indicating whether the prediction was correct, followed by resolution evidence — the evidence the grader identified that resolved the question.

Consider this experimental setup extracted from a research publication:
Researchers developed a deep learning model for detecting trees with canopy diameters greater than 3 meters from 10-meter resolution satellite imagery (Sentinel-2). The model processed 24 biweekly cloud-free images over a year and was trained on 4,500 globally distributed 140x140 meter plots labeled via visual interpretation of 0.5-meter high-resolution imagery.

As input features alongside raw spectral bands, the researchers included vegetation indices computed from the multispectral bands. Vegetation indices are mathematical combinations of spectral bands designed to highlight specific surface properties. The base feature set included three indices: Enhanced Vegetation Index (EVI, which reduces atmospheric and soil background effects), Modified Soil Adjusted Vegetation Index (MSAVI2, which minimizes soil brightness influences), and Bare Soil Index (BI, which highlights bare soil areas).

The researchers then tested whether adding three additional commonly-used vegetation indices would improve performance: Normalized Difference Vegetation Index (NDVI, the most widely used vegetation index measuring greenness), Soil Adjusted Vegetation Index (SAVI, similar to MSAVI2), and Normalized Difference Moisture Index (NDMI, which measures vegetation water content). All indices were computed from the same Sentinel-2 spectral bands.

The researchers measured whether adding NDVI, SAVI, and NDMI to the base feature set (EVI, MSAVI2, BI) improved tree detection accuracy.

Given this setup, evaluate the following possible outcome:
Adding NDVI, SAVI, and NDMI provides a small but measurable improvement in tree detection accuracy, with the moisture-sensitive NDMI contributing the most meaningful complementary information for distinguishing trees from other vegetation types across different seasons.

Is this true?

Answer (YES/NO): NO